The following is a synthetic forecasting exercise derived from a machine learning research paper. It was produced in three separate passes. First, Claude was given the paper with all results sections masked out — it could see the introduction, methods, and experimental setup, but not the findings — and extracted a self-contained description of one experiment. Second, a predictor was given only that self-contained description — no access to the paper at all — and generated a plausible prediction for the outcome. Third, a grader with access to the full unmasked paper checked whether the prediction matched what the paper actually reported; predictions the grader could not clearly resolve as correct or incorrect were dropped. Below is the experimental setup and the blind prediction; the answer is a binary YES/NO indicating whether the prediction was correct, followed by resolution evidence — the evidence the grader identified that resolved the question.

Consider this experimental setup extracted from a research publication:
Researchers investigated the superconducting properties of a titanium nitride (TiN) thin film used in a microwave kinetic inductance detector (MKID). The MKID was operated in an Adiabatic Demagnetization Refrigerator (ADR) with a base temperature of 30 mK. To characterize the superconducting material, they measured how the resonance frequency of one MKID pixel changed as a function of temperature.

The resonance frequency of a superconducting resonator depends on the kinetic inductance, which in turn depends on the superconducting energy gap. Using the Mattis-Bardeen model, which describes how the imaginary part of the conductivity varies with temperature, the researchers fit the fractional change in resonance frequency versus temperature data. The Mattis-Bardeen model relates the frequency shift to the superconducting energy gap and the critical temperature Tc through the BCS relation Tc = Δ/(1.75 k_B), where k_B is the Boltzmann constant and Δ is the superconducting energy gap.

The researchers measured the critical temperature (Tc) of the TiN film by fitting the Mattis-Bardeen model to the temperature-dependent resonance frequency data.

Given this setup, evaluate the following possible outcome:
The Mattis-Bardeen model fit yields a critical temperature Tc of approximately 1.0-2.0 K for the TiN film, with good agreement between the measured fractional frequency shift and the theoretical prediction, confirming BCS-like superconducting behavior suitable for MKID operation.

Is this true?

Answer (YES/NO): NO